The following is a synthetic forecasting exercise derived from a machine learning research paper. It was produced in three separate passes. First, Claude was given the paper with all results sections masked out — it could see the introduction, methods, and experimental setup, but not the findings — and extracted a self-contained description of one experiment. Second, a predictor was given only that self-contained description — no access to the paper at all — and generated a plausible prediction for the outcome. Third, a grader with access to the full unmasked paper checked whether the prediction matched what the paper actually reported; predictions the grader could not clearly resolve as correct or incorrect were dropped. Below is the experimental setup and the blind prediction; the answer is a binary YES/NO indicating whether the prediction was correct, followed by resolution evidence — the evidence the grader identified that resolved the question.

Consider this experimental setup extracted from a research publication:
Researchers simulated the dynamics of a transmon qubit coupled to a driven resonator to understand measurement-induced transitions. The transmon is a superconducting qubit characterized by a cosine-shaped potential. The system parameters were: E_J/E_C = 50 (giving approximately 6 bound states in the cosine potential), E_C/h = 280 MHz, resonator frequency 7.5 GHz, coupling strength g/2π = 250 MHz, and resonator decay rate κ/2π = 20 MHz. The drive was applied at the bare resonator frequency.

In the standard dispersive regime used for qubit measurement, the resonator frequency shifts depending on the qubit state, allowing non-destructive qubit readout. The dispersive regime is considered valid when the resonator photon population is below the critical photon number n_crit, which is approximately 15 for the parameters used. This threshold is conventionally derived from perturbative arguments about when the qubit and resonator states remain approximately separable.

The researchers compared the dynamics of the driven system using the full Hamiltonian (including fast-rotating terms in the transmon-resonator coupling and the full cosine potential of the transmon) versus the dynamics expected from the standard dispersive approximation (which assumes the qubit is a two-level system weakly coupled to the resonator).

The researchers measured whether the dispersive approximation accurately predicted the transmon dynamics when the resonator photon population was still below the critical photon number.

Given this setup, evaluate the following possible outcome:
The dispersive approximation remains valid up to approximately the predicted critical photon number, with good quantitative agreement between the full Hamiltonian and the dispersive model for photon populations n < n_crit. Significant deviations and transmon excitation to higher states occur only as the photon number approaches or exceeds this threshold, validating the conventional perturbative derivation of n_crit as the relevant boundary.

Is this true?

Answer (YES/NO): NO